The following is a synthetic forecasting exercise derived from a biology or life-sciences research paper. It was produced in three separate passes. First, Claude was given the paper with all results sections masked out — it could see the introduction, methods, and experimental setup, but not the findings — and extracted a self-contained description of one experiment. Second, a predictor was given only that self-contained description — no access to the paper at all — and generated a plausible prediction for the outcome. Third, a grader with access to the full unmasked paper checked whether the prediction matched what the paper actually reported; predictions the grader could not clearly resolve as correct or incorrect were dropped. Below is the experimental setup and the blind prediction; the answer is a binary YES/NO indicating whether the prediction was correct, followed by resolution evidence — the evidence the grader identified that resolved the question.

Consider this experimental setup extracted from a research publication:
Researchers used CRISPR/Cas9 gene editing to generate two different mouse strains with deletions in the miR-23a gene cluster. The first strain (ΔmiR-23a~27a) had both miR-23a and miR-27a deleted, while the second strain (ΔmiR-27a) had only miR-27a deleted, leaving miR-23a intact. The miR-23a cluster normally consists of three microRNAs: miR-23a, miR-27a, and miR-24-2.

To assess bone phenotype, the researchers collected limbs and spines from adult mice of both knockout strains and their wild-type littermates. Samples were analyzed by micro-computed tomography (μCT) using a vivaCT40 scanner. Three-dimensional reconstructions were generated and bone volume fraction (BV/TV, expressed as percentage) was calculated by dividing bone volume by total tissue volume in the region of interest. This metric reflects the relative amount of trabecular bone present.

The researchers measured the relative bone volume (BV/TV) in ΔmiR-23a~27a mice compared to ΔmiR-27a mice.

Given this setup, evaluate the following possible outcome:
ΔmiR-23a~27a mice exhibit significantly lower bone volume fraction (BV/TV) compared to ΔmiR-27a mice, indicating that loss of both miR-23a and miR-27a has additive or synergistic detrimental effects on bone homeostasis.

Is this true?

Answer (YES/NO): NO